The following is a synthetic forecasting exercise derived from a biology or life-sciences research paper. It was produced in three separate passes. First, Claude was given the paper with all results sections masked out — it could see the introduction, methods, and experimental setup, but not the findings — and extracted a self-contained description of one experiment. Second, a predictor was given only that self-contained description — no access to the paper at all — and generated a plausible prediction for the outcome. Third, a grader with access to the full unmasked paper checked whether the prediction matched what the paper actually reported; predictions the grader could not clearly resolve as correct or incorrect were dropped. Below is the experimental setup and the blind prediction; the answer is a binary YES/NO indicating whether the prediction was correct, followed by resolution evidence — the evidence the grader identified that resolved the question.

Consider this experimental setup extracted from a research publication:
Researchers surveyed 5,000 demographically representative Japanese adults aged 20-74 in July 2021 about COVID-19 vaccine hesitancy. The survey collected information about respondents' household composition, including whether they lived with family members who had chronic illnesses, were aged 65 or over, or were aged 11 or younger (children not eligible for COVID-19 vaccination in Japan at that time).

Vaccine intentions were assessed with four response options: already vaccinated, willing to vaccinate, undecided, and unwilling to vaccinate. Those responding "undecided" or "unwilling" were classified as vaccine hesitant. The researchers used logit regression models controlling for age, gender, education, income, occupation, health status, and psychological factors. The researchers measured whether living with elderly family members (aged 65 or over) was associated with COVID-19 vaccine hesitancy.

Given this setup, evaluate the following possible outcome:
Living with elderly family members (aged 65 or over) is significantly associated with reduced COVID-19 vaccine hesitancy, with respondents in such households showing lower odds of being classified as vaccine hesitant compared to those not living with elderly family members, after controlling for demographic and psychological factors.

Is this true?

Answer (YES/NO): YES